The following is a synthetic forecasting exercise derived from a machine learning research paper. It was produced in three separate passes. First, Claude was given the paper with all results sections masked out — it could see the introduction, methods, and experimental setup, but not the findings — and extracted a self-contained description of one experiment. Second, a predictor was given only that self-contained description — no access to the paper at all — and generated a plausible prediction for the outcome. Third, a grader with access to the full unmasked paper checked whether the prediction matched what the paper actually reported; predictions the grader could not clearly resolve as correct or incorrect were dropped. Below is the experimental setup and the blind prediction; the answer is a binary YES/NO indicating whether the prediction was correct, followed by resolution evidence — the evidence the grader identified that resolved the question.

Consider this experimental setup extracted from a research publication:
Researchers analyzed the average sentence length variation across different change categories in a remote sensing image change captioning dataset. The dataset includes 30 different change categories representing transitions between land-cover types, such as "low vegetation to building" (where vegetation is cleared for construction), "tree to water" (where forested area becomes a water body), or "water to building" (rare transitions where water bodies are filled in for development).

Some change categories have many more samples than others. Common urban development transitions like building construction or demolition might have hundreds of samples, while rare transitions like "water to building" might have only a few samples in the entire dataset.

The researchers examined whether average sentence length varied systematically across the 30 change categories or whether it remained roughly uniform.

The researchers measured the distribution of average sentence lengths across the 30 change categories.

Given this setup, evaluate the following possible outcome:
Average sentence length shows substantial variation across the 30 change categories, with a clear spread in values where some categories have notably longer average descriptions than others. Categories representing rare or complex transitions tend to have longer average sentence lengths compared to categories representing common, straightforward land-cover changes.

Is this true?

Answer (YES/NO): NO